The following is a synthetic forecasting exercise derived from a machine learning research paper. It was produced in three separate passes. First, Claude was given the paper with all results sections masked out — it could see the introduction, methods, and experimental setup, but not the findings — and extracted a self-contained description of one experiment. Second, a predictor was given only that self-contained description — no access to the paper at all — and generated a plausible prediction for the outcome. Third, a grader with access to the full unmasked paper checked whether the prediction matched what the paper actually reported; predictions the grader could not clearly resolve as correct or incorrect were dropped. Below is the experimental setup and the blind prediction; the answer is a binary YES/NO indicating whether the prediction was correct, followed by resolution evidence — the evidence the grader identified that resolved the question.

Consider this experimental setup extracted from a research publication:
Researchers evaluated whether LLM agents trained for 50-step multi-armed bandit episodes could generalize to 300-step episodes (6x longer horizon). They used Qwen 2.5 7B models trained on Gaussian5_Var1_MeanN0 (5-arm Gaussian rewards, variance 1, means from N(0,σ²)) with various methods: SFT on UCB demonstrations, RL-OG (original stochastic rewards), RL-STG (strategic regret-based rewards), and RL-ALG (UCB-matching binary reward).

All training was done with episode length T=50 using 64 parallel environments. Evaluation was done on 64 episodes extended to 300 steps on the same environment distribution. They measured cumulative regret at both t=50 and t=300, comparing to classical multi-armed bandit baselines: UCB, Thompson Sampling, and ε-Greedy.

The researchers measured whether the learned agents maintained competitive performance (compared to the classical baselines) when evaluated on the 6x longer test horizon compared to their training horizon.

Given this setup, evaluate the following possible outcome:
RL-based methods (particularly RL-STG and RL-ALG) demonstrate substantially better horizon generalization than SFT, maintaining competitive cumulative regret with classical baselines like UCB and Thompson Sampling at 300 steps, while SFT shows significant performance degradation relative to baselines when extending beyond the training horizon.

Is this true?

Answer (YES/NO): NO